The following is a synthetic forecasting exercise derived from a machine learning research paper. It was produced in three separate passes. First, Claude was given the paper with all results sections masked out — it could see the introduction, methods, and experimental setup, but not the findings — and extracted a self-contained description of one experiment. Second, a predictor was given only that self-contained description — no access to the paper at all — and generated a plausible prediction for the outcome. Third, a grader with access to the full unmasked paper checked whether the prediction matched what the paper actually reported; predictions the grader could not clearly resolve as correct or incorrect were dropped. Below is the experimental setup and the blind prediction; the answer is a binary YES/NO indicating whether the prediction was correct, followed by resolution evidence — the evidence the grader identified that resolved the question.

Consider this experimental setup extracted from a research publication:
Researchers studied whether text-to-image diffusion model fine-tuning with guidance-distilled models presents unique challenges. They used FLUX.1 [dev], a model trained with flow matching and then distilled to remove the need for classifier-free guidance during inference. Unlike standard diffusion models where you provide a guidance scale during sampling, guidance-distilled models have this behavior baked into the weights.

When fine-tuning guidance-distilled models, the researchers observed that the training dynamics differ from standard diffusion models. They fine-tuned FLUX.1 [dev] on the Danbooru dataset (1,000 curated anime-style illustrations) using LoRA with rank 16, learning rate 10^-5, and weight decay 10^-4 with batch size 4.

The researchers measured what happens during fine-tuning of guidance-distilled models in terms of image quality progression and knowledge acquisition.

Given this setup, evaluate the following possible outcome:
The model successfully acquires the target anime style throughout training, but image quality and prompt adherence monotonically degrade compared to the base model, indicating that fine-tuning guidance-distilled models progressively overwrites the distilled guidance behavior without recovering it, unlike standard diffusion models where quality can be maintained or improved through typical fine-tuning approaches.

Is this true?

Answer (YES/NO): NO